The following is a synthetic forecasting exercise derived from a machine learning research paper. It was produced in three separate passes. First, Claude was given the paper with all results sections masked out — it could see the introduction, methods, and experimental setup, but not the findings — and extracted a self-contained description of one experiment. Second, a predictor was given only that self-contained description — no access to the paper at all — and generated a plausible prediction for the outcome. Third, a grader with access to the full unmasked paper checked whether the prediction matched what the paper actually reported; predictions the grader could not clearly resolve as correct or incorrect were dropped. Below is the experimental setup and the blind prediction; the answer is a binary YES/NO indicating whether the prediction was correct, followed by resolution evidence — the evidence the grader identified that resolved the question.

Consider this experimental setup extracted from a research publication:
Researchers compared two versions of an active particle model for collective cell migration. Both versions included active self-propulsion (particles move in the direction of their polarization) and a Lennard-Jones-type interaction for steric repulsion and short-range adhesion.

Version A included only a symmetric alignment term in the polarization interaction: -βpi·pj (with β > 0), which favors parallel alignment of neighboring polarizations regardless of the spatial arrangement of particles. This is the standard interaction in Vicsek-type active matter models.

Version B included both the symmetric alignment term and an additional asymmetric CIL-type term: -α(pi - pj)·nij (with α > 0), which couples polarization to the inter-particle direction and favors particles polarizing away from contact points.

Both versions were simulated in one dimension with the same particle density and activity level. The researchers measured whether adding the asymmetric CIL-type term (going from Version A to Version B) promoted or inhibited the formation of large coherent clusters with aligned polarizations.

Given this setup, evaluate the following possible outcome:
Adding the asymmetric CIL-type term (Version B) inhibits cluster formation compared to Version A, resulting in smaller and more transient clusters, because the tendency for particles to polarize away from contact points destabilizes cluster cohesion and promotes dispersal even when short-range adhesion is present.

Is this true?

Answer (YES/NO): YES